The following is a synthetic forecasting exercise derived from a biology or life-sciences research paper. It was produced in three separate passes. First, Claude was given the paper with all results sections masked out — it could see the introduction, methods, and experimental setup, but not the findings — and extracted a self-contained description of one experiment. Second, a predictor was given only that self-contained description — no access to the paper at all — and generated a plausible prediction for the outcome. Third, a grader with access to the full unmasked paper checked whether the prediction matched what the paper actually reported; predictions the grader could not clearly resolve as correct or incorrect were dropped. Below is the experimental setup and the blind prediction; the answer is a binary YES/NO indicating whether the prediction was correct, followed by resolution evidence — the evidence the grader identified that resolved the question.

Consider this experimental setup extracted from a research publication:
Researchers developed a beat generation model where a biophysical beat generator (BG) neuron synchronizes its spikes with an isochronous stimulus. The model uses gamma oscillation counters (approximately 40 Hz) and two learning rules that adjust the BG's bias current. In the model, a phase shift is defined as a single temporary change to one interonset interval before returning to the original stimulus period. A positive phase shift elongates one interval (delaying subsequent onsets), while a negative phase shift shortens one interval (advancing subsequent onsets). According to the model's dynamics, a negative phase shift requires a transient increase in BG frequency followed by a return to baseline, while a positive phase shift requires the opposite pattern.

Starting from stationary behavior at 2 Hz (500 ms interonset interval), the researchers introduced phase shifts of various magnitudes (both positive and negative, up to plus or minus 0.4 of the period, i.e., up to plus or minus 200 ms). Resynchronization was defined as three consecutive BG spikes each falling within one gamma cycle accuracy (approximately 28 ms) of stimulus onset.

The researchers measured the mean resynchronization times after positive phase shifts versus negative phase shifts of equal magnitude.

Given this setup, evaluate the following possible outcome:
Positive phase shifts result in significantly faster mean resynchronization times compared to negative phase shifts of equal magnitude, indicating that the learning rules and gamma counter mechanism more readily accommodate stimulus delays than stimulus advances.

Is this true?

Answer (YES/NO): YES